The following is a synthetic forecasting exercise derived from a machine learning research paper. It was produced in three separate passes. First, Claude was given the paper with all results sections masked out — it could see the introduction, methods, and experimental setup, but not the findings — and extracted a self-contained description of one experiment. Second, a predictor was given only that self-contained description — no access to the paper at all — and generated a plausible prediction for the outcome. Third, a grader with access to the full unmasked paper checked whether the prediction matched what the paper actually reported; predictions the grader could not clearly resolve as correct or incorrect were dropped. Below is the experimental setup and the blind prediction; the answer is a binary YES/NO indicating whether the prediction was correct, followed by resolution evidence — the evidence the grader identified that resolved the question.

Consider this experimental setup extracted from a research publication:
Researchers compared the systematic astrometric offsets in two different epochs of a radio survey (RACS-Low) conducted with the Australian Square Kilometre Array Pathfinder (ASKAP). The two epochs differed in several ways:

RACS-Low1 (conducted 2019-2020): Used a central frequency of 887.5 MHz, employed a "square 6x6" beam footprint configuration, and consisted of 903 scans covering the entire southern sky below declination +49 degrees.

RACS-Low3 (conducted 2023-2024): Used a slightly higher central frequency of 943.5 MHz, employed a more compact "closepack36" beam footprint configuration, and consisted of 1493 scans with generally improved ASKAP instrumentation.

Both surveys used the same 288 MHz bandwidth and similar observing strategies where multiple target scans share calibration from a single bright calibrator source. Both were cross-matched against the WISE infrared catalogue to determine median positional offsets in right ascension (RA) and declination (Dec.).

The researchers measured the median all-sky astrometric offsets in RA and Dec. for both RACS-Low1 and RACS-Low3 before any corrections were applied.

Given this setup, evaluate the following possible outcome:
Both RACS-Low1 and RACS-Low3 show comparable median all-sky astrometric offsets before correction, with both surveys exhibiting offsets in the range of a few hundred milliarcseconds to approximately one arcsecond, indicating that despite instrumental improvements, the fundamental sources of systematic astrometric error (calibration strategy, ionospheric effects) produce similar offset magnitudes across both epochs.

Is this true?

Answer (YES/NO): NO